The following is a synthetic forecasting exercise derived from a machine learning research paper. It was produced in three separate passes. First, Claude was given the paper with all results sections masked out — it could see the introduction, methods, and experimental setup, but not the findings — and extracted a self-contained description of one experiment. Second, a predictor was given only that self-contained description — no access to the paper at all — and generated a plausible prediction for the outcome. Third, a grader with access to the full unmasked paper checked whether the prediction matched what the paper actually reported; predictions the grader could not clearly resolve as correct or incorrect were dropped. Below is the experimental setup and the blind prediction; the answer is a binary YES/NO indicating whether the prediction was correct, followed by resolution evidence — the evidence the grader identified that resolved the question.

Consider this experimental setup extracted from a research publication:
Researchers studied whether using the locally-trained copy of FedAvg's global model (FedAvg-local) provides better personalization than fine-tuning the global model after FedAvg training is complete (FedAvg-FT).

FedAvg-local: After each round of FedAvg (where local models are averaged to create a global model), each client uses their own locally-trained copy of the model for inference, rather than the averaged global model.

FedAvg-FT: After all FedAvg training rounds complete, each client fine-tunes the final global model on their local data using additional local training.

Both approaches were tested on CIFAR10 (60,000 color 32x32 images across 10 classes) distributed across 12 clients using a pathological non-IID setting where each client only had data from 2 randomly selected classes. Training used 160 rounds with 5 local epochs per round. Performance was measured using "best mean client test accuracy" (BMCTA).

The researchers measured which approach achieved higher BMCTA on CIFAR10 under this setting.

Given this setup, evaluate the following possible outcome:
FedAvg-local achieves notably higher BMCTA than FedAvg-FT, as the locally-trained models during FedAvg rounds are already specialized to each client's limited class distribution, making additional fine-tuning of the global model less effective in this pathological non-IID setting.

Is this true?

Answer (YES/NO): NO